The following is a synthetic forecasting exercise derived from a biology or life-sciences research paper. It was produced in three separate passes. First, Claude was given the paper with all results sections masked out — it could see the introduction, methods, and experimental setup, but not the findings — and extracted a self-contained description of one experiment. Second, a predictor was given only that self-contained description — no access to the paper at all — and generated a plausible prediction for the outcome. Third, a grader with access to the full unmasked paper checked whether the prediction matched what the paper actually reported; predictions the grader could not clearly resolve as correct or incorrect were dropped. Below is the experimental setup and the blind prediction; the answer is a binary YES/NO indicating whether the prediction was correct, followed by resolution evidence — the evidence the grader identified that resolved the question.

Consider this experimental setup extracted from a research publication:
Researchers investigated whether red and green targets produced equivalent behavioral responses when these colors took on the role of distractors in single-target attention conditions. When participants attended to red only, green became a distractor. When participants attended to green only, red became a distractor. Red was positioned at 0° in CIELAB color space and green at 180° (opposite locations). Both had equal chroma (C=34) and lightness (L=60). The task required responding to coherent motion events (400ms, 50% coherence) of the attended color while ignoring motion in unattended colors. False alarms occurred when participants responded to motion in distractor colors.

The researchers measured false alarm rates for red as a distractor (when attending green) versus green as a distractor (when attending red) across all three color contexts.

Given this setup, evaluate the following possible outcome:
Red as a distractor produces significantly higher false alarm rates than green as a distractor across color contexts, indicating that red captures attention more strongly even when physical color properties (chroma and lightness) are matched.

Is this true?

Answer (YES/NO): NO